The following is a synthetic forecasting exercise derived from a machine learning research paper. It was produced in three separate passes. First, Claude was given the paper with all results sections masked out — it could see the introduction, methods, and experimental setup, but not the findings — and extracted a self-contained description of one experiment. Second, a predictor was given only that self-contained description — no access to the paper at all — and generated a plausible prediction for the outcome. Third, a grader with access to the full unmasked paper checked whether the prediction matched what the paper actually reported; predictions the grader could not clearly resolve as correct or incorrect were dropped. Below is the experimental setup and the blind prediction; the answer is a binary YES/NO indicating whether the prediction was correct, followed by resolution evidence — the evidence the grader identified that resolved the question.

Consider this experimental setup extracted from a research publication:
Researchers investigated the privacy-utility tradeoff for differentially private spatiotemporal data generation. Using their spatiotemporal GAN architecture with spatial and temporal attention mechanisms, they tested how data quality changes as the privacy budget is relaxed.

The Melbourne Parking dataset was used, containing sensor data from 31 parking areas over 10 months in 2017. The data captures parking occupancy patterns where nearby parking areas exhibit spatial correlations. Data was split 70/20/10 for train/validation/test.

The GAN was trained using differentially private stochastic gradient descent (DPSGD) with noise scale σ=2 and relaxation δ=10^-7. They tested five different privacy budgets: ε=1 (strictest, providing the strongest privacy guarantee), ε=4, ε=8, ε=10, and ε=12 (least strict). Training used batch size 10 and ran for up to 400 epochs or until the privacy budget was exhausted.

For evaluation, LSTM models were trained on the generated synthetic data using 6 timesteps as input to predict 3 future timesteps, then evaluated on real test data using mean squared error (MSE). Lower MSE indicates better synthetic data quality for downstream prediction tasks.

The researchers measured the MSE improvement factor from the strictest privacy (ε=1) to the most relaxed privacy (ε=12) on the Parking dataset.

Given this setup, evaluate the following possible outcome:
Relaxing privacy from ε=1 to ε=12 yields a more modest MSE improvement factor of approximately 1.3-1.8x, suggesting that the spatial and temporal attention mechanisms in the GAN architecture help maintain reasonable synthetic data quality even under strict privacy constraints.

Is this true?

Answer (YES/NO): NO